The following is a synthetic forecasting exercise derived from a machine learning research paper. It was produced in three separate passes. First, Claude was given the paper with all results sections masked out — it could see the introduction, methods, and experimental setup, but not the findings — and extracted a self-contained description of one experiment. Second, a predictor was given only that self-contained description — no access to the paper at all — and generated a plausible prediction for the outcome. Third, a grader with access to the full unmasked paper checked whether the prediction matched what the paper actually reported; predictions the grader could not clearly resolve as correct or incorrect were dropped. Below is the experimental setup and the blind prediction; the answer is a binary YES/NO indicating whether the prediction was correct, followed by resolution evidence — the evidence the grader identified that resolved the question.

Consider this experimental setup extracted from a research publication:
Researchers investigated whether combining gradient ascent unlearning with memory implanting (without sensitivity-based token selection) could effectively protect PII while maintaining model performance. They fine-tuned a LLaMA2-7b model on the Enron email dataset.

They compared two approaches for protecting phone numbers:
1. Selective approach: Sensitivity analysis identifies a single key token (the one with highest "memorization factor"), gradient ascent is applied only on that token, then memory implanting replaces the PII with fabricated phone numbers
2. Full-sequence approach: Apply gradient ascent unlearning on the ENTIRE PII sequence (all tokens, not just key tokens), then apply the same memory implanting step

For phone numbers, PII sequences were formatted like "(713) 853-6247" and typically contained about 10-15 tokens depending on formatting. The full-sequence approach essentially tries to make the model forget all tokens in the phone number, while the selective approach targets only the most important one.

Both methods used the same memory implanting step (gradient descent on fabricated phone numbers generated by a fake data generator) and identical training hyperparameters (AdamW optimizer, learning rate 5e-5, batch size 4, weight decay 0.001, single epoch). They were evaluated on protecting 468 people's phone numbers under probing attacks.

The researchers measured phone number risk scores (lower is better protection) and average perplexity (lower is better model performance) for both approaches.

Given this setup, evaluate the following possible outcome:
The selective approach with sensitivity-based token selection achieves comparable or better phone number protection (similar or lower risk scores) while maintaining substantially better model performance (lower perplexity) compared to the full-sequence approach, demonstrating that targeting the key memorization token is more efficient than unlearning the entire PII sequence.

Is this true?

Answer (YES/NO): NO